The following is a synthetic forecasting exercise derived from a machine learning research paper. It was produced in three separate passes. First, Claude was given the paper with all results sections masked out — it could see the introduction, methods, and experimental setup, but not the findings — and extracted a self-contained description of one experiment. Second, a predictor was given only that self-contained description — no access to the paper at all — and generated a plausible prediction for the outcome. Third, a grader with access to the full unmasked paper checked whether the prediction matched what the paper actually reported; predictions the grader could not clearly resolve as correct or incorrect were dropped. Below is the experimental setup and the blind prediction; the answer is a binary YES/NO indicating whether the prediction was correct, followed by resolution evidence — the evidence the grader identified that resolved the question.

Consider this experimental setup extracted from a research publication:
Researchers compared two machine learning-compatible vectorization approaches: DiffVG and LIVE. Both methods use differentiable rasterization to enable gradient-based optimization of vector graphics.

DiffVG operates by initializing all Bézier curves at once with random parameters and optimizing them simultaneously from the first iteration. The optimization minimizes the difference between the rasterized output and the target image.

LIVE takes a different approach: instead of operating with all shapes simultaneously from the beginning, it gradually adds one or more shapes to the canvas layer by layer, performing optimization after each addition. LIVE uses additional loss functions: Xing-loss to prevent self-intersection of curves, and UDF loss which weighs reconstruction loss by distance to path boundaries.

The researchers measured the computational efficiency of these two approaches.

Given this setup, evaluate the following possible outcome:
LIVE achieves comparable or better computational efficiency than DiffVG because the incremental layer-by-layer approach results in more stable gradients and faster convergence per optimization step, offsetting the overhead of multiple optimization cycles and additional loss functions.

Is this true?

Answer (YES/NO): NO